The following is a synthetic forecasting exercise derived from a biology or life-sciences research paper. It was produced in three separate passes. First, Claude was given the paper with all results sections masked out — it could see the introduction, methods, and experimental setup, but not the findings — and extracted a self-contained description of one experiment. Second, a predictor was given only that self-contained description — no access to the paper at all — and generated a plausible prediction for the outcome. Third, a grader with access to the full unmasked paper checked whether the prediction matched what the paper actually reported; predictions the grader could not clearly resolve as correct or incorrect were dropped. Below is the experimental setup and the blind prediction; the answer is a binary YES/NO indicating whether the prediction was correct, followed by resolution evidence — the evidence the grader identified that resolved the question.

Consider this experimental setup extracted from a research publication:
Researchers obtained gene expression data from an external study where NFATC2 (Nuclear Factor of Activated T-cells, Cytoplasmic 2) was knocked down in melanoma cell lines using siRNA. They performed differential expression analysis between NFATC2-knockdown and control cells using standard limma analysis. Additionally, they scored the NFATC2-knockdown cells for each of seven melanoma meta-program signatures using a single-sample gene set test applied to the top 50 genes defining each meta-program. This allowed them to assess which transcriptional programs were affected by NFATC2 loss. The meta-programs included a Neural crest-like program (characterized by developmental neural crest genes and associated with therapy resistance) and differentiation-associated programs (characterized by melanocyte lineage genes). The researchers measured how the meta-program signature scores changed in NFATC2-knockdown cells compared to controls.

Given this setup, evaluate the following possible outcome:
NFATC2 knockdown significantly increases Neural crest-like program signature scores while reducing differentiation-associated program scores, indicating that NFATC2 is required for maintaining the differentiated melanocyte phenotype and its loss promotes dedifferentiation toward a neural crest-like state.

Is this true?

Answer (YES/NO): NO